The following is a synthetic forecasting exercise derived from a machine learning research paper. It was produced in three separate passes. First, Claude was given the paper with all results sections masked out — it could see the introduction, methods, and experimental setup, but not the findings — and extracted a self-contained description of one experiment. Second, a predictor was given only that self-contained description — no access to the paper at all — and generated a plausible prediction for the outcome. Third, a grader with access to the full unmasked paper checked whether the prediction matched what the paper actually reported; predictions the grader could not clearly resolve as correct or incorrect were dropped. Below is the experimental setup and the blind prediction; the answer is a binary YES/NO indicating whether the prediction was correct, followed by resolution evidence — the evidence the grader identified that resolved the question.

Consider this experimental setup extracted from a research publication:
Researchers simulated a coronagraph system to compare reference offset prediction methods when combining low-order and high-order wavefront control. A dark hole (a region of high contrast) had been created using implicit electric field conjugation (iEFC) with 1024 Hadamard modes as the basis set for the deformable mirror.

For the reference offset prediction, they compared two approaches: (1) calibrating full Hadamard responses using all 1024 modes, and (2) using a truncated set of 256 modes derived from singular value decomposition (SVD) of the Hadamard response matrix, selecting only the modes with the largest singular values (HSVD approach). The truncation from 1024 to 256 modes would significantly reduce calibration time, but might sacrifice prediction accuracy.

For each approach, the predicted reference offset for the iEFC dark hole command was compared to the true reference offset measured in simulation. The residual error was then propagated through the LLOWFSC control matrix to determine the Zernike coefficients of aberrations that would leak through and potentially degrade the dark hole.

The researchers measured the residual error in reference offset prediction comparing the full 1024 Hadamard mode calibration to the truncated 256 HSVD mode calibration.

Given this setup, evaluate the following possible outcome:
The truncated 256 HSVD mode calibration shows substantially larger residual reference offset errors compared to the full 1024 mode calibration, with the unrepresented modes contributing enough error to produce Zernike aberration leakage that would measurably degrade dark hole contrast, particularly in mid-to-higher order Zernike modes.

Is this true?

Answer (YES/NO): NO